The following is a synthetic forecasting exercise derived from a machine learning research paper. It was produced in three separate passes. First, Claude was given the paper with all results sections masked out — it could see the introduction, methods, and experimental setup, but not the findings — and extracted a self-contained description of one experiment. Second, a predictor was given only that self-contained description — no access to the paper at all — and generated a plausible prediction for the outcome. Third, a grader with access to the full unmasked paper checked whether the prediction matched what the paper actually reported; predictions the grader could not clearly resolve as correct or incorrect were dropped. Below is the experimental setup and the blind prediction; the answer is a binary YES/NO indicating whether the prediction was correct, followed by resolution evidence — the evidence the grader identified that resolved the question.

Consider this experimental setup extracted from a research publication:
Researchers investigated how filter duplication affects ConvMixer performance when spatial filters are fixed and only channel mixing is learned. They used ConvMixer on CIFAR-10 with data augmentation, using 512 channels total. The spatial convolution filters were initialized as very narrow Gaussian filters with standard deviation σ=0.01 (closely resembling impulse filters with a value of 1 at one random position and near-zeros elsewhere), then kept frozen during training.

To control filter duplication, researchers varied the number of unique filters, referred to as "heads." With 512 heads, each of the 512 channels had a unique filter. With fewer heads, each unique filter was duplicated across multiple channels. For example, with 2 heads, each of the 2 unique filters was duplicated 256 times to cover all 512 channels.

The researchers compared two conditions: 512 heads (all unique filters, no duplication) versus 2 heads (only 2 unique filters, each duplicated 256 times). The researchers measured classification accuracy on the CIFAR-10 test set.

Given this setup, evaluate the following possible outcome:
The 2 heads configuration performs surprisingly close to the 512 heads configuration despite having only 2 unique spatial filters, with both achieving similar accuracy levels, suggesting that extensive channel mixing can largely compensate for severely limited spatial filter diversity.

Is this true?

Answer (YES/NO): NO